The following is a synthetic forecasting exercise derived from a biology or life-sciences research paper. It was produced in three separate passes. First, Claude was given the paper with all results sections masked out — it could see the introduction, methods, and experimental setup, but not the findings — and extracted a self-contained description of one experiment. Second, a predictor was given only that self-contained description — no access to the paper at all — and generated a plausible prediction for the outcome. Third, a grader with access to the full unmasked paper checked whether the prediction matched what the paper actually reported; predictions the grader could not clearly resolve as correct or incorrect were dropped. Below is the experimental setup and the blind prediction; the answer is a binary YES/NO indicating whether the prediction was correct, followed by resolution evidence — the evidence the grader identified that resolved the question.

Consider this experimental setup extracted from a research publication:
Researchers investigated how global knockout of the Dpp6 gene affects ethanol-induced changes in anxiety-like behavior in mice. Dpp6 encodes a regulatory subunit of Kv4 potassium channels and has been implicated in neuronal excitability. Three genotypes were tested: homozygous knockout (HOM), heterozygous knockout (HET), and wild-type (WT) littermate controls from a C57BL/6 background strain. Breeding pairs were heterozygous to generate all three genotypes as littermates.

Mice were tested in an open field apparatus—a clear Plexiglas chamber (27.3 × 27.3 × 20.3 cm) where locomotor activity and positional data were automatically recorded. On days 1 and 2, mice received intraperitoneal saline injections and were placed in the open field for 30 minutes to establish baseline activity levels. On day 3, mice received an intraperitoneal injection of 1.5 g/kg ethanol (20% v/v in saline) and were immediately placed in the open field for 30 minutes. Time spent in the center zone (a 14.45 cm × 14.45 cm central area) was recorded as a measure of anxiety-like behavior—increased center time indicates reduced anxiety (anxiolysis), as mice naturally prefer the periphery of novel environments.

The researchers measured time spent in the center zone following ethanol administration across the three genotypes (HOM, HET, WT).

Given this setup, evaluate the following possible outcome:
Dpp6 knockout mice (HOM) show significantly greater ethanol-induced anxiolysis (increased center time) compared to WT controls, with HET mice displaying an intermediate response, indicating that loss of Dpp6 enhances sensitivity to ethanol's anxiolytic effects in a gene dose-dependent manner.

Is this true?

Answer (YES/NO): NO